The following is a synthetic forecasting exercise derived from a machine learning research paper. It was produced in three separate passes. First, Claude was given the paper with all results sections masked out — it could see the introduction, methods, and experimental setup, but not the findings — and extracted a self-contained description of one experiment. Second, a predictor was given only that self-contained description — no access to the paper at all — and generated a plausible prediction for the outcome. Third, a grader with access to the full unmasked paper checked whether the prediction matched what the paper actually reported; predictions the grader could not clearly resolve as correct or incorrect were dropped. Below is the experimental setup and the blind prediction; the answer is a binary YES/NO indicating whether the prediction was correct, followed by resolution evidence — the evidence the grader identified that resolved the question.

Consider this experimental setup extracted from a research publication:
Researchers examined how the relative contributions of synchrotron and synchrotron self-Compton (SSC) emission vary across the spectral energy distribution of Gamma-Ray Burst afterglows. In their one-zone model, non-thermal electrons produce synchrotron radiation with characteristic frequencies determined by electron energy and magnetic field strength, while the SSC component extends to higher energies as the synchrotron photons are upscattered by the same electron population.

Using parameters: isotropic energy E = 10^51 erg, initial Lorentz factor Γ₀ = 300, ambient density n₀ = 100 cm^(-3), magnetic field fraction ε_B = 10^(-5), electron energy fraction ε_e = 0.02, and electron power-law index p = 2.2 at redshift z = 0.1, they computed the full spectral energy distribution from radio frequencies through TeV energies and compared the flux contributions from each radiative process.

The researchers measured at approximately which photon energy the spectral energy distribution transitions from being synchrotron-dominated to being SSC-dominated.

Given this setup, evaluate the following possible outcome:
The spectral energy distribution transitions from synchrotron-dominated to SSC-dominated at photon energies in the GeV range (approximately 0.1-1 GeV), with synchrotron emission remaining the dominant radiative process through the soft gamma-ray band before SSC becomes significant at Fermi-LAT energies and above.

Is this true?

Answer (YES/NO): YES